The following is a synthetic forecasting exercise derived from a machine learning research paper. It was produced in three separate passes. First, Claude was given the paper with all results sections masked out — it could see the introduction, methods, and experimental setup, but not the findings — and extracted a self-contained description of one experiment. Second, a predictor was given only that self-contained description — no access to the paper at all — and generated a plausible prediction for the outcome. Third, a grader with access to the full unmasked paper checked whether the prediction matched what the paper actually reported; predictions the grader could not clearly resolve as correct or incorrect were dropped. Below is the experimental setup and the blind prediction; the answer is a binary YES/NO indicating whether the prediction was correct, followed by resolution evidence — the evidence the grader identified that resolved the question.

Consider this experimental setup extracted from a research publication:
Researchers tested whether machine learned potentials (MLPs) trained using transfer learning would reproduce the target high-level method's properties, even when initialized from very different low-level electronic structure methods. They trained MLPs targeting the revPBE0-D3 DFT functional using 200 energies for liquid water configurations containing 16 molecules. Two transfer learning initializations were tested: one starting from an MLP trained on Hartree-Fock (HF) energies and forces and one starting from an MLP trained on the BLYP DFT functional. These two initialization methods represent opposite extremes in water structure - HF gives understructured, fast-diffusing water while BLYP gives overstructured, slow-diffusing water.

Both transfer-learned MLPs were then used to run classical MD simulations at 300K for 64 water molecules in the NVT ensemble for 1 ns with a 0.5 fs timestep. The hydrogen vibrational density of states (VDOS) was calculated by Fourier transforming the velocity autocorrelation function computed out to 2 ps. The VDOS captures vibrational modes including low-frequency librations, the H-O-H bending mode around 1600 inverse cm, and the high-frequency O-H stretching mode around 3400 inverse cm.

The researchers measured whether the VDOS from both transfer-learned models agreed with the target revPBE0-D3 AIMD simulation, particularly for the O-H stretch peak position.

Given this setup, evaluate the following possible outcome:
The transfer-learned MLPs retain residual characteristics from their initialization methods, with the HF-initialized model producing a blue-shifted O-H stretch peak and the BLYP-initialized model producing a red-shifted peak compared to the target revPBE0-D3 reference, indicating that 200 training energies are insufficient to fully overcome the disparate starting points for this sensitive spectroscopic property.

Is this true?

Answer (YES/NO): NO